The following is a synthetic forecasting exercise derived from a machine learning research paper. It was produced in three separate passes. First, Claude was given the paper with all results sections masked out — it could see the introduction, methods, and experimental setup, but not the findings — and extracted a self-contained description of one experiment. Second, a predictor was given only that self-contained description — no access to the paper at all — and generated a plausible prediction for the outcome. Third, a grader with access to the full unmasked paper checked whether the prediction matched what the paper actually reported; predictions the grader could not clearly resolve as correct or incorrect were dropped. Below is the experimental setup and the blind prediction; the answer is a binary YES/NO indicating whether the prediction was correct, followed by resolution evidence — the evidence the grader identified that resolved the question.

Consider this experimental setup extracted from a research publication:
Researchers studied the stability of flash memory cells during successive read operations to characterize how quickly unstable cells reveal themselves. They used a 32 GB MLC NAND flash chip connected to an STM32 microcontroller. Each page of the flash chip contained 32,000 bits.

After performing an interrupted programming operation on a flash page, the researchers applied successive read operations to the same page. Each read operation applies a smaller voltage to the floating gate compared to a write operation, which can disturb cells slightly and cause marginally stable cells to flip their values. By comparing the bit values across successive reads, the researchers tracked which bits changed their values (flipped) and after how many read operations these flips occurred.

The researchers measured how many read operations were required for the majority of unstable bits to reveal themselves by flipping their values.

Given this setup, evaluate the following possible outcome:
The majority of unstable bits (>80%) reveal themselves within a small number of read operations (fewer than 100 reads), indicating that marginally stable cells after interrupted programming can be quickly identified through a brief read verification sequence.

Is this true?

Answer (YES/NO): YES